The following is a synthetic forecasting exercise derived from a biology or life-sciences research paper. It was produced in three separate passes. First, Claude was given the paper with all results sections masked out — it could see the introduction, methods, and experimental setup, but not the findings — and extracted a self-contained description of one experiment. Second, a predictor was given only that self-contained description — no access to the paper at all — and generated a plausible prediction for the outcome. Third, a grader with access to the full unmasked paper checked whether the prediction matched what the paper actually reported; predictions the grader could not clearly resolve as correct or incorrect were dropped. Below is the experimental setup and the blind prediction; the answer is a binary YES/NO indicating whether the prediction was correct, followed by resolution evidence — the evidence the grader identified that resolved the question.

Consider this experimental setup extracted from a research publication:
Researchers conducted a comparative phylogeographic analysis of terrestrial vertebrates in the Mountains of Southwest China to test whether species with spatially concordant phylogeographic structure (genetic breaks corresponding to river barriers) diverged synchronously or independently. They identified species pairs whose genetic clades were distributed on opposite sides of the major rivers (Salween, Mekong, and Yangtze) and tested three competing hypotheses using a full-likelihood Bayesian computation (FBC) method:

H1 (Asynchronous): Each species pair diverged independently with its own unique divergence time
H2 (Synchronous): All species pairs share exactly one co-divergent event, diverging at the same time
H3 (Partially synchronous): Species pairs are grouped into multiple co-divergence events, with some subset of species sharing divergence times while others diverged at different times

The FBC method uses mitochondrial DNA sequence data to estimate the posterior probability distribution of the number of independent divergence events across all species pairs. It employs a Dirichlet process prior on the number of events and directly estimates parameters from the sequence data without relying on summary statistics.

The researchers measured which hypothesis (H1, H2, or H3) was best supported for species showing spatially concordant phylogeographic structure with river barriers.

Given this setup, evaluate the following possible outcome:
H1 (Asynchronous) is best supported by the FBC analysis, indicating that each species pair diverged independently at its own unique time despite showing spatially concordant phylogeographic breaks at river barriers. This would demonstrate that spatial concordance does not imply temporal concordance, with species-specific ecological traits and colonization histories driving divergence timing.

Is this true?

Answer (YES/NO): NO